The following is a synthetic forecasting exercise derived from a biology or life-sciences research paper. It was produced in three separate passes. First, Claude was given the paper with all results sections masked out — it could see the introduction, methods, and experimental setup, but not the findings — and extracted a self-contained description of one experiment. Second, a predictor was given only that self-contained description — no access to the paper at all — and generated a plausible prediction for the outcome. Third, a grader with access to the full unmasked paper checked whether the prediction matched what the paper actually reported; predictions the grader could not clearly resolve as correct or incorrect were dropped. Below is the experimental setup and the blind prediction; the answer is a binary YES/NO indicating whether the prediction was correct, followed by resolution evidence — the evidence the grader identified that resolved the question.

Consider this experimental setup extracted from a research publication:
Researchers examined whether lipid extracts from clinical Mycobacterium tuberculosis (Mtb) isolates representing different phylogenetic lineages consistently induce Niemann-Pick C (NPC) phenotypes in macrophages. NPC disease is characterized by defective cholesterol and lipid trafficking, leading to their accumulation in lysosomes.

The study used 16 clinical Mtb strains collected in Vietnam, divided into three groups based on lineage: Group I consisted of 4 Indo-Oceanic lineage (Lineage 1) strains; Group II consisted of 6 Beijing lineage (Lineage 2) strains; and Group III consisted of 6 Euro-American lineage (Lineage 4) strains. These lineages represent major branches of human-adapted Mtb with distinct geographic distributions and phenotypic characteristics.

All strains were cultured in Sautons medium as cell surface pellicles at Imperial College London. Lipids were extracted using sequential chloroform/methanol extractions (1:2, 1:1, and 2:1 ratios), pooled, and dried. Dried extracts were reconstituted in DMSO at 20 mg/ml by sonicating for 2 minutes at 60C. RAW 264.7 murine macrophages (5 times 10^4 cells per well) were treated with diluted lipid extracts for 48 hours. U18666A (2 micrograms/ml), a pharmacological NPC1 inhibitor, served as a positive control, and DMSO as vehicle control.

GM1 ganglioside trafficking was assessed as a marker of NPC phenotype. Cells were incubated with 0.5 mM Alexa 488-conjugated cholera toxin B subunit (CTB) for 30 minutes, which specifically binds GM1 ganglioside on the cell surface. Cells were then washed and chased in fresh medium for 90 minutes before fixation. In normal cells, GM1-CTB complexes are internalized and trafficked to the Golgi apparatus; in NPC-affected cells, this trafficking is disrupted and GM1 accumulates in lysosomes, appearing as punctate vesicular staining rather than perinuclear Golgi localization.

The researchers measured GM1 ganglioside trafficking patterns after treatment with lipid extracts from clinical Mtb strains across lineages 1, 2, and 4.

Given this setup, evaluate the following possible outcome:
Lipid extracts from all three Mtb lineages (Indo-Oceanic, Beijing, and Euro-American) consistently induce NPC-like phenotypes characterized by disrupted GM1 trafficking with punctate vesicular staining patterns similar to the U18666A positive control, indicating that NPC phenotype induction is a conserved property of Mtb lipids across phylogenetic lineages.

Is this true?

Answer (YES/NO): YES